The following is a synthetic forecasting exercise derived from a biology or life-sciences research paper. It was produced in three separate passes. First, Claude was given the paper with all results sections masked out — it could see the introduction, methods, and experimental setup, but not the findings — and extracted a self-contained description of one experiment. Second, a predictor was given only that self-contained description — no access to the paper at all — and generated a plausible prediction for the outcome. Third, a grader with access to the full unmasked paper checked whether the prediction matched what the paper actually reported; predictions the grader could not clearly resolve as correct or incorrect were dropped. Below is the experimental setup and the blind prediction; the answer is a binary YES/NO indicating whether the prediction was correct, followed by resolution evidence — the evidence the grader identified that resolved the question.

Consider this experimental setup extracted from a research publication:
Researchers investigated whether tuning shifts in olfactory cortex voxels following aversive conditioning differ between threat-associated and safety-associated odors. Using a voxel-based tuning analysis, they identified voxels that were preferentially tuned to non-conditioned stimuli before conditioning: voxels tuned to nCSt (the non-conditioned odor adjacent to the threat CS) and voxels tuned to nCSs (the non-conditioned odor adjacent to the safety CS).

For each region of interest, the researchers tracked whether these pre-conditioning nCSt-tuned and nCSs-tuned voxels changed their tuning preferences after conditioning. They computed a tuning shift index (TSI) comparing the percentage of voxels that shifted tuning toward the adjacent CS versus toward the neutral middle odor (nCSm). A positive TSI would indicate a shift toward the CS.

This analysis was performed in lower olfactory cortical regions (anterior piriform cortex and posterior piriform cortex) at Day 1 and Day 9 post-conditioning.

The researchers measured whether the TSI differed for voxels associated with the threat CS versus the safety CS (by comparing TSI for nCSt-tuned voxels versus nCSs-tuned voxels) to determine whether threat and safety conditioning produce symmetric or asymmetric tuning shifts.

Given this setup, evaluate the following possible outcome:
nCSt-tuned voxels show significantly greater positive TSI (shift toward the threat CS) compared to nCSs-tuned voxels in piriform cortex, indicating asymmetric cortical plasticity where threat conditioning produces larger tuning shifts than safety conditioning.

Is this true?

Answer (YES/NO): NO